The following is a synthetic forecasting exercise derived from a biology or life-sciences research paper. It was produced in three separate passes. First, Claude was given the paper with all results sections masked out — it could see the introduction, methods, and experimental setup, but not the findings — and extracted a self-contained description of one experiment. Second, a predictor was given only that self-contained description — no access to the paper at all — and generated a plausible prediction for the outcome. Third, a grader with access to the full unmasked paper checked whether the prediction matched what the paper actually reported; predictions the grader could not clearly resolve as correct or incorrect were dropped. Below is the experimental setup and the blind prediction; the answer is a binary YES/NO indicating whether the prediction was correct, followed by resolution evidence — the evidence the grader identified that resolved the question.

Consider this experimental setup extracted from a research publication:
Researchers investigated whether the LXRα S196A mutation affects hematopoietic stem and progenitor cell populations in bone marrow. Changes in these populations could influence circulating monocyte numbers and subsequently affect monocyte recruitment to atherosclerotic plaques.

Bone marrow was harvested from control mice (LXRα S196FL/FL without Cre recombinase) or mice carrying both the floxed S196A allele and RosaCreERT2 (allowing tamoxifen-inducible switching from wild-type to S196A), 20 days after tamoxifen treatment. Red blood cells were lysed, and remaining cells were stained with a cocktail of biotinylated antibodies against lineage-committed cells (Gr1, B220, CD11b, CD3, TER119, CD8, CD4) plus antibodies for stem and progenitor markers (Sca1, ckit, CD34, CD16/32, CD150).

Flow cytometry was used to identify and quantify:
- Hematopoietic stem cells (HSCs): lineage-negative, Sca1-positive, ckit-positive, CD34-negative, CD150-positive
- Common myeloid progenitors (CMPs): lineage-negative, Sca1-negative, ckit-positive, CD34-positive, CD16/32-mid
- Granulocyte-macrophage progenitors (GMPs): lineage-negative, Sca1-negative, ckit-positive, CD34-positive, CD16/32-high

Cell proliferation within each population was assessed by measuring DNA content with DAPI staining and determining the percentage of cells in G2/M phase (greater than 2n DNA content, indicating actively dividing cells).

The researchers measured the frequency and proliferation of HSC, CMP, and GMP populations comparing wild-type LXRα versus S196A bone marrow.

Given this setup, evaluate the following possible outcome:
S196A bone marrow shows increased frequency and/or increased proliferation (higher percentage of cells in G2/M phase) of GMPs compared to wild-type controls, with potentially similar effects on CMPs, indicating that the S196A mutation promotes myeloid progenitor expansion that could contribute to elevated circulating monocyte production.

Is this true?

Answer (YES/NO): NO